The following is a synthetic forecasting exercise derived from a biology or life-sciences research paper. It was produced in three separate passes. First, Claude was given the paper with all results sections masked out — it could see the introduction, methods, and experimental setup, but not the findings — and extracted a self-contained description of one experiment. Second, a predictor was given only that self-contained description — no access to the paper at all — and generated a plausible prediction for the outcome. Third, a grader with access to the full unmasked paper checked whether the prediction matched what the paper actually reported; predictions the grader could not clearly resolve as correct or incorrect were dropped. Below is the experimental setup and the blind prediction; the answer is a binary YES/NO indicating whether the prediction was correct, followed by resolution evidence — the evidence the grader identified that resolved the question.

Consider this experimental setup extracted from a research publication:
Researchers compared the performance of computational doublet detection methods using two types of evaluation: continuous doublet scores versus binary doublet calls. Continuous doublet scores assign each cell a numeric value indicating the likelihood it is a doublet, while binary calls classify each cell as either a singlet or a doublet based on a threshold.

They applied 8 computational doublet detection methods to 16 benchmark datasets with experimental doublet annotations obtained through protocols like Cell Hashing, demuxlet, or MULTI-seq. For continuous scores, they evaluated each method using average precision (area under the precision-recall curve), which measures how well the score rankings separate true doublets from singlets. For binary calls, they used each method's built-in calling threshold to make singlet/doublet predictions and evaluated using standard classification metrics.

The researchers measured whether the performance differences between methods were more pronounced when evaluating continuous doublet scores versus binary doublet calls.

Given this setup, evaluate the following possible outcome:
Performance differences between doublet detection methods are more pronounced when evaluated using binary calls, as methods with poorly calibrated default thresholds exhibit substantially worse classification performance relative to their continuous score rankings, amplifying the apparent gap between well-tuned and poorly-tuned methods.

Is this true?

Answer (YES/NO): NO